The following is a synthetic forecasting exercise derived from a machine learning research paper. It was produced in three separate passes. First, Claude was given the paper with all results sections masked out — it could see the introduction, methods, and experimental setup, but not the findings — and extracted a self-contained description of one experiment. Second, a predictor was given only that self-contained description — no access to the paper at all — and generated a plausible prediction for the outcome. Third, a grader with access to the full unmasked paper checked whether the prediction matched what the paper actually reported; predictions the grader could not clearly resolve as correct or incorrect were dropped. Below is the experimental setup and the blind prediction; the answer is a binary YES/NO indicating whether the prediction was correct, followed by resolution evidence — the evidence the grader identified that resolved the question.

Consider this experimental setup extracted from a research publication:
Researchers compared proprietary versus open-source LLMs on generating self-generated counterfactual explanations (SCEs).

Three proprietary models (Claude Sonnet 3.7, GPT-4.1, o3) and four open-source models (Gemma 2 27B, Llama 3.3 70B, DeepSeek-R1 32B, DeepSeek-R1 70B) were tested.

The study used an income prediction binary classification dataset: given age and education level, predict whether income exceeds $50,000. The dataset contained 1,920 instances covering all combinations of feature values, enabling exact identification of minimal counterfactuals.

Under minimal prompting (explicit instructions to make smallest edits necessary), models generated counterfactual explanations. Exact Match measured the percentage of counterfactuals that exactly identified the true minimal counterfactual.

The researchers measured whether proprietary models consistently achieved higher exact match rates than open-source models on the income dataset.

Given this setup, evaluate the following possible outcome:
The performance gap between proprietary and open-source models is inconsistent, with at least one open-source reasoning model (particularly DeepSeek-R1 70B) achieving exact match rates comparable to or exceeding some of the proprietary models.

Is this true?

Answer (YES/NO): NO